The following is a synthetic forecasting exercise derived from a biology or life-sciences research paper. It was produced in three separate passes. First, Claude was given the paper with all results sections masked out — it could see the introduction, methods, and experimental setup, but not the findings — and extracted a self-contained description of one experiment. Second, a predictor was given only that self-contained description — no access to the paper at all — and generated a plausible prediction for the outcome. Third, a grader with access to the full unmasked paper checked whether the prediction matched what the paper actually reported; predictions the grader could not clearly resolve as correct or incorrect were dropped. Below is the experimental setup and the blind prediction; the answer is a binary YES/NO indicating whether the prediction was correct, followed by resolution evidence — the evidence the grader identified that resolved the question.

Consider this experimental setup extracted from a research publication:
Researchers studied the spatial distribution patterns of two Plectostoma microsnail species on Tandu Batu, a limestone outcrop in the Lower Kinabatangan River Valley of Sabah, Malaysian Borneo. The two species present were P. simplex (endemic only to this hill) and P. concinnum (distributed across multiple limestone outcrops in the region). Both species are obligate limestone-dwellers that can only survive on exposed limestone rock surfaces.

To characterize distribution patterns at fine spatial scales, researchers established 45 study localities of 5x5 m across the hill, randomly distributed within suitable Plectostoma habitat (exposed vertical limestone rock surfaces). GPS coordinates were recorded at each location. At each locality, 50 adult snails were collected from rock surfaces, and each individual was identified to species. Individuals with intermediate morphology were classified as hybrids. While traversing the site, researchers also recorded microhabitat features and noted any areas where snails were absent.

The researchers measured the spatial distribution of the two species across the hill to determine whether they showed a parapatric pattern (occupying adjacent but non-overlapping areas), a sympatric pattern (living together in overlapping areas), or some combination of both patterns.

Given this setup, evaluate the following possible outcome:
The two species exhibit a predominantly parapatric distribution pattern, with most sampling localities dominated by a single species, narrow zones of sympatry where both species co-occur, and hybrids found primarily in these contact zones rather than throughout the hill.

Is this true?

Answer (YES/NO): NO